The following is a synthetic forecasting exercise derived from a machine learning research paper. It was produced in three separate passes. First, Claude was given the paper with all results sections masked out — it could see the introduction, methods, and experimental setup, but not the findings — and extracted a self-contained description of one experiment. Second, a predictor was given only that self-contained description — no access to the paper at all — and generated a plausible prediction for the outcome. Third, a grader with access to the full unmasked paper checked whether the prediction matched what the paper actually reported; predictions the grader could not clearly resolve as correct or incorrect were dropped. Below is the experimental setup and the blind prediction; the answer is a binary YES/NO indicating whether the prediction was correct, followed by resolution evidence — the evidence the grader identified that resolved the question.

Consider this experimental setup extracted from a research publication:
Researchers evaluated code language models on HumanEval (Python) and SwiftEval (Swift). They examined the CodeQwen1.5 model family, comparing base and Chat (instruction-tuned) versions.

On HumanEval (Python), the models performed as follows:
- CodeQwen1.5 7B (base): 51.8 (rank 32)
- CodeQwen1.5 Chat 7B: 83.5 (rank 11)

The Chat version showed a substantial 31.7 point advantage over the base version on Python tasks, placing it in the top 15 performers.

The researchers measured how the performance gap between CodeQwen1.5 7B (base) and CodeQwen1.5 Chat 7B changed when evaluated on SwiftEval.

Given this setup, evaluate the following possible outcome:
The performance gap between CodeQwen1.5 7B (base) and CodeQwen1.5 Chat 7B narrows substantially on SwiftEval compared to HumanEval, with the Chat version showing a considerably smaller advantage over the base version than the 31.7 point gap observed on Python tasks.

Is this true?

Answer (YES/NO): YES